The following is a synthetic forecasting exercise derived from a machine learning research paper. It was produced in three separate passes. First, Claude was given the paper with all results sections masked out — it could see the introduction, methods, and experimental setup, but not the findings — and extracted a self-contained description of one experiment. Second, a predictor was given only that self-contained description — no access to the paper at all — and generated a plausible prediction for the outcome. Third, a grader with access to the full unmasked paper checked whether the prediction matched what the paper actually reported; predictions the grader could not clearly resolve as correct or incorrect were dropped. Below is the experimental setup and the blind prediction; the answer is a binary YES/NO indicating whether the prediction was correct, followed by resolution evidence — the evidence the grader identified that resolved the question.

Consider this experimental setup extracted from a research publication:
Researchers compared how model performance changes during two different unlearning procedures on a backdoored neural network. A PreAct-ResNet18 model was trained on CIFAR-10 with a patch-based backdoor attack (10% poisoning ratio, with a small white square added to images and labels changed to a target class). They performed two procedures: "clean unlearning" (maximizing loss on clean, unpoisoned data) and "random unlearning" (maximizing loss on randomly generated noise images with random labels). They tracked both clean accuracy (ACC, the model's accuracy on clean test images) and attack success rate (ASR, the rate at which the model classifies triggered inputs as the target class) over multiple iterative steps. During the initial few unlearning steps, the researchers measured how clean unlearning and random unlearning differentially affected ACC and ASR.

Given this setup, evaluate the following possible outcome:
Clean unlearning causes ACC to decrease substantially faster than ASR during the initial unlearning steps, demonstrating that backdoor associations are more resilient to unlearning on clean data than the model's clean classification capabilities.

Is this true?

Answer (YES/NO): YES